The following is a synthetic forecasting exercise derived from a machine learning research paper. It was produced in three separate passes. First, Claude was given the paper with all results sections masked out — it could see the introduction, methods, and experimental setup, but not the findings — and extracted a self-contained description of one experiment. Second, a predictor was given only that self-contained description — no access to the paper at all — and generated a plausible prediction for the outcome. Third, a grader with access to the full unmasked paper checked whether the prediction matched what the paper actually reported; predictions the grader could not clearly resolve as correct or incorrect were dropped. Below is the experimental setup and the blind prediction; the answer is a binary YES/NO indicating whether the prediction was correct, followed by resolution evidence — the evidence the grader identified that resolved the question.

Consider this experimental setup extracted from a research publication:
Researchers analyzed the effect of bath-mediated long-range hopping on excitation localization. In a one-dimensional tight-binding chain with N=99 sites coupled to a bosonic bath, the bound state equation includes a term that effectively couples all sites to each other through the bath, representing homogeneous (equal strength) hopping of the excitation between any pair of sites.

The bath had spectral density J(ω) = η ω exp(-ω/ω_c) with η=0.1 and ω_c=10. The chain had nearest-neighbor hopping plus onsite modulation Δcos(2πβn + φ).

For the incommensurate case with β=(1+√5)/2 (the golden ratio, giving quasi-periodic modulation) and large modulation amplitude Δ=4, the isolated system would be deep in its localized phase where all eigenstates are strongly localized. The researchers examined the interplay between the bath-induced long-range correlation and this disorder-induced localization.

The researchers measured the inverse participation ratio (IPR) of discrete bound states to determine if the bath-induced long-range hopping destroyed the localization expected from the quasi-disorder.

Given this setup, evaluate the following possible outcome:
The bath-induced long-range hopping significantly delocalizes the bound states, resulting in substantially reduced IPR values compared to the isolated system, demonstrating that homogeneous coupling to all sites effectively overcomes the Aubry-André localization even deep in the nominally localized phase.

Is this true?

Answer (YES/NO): NO